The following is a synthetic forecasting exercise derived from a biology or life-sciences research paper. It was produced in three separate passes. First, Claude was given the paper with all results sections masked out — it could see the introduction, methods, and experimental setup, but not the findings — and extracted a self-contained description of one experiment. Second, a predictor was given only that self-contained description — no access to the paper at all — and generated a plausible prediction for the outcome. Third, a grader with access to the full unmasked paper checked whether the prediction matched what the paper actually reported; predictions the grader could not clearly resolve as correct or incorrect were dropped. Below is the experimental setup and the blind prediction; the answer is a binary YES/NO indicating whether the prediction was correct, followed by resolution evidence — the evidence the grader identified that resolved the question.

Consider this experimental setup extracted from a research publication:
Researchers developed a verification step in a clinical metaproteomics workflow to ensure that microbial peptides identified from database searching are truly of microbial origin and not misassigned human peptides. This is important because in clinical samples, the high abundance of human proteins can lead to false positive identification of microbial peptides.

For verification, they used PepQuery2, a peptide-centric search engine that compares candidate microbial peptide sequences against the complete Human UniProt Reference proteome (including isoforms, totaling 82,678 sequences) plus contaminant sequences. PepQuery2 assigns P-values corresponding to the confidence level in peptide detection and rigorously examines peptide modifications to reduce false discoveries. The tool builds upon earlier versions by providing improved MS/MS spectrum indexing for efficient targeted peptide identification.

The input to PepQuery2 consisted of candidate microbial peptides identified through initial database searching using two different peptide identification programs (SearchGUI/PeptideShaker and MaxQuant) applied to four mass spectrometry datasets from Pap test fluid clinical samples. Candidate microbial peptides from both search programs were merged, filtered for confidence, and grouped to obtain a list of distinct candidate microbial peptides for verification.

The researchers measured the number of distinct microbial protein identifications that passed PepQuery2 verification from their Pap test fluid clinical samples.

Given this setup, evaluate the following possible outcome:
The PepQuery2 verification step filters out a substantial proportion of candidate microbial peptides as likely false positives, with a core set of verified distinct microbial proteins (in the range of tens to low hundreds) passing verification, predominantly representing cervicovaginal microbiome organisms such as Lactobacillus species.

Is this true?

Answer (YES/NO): YES